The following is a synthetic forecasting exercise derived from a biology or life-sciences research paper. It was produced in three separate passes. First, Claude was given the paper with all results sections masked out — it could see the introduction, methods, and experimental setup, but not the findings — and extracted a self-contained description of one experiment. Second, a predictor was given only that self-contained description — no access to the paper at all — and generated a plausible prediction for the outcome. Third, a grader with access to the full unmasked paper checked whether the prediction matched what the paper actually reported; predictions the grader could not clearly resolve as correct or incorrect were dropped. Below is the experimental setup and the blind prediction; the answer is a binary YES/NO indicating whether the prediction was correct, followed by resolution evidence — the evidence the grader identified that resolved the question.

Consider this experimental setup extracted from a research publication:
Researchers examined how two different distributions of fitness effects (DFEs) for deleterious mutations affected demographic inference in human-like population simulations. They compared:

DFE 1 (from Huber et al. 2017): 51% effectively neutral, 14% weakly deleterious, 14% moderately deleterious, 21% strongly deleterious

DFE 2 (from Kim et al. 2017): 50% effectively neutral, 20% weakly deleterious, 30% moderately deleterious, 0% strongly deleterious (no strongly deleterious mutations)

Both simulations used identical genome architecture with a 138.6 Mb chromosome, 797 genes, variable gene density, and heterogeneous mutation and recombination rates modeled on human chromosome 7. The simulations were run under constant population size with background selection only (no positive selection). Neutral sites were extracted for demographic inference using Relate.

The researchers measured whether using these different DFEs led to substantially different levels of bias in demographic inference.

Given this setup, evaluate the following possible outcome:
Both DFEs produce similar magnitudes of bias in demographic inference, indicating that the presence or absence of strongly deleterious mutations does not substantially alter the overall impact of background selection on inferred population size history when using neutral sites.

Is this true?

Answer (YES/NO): NO